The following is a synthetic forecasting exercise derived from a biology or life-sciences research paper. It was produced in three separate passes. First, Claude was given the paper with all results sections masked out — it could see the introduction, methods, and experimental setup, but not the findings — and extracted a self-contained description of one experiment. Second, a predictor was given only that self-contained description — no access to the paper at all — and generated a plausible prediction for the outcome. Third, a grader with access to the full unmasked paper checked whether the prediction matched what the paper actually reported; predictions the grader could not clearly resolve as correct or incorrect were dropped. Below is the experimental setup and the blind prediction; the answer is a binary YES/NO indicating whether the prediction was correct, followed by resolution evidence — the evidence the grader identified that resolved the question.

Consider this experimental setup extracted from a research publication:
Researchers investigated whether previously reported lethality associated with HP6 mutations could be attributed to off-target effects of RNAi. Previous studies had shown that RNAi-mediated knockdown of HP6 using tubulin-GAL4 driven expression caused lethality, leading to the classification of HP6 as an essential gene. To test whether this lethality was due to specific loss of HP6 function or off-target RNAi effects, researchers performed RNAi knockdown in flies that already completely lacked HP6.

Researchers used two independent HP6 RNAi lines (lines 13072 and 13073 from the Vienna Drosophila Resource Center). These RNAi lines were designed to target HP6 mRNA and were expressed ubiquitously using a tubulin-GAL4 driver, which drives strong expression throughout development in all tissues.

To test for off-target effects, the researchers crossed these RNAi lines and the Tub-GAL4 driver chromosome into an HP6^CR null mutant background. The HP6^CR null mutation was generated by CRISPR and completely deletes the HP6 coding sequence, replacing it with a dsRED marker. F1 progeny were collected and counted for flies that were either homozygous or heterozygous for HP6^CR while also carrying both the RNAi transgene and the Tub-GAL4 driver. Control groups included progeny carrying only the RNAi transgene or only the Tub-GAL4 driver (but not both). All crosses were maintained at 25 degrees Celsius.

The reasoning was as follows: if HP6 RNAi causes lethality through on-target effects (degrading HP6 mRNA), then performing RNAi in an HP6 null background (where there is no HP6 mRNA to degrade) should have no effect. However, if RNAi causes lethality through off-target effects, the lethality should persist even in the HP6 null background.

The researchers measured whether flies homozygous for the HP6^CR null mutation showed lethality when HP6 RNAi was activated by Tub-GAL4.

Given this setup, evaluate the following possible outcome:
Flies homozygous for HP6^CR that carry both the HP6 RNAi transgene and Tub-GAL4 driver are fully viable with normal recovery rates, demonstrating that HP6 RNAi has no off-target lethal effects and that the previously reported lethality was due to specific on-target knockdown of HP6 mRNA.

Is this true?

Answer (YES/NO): NO